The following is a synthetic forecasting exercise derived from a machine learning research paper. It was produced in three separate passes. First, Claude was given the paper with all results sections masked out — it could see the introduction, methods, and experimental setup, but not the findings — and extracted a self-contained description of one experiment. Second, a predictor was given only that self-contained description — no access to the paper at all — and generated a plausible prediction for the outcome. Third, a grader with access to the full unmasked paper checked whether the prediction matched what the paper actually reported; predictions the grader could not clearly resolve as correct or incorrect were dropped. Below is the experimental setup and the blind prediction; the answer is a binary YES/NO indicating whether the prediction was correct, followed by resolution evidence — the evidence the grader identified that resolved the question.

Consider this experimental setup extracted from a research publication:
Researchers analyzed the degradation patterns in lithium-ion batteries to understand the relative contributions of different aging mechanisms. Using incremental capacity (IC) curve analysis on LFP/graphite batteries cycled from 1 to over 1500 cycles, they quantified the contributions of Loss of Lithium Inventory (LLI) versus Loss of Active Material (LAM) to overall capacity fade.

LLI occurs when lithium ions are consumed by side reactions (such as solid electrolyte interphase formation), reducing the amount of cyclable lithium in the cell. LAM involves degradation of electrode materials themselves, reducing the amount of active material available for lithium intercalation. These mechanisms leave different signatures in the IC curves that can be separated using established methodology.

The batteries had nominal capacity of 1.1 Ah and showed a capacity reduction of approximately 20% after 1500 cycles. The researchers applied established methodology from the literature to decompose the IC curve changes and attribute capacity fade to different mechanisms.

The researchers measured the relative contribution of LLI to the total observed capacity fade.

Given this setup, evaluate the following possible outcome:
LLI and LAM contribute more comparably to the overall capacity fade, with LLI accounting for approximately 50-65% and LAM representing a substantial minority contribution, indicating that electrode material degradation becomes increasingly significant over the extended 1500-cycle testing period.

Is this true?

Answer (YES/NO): NO